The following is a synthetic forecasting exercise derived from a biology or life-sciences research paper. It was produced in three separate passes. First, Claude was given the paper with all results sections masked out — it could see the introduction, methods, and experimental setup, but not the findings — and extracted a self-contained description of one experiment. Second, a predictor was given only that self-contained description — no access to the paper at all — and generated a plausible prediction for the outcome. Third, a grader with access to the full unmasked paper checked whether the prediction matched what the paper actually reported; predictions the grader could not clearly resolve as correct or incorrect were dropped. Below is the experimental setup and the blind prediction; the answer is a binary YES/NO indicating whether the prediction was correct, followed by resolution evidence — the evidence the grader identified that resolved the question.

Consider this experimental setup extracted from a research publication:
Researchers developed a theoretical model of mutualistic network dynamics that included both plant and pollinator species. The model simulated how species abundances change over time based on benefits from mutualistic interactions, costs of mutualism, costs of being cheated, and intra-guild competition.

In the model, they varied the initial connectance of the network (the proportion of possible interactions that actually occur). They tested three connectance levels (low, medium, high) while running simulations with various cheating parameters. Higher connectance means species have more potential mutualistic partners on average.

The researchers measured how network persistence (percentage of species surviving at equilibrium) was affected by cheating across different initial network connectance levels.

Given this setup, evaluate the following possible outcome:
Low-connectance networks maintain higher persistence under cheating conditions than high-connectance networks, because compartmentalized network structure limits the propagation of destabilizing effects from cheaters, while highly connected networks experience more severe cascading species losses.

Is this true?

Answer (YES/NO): NO